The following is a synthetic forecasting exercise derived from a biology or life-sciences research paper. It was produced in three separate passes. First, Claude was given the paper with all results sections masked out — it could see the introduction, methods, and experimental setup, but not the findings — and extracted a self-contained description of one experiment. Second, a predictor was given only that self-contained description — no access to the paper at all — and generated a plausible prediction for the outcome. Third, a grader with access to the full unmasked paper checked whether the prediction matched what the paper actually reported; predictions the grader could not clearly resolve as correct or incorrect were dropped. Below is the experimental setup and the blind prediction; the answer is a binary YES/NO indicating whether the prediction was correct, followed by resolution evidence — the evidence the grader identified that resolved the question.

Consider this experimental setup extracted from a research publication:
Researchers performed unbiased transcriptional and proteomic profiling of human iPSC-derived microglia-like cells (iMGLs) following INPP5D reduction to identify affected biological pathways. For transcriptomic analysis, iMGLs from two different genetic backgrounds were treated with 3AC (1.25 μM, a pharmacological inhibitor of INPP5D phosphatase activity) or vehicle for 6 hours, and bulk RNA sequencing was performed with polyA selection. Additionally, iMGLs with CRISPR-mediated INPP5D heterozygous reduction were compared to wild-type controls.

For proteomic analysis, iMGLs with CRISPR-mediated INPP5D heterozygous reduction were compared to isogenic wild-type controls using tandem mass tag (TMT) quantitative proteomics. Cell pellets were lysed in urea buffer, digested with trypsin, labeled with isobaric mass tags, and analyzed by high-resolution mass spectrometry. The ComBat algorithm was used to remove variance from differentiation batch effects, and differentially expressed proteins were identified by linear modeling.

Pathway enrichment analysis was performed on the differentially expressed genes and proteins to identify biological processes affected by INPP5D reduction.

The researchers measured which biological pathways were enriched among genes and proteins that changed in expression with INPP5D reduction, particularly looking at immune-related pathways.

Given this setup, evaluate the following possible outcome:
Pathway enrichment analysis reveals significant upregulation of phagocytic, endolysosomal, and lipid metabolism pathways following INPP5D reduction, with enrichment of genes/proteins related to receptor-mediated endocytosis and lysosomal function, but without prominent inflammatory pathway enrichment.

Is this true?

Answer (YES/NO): NO